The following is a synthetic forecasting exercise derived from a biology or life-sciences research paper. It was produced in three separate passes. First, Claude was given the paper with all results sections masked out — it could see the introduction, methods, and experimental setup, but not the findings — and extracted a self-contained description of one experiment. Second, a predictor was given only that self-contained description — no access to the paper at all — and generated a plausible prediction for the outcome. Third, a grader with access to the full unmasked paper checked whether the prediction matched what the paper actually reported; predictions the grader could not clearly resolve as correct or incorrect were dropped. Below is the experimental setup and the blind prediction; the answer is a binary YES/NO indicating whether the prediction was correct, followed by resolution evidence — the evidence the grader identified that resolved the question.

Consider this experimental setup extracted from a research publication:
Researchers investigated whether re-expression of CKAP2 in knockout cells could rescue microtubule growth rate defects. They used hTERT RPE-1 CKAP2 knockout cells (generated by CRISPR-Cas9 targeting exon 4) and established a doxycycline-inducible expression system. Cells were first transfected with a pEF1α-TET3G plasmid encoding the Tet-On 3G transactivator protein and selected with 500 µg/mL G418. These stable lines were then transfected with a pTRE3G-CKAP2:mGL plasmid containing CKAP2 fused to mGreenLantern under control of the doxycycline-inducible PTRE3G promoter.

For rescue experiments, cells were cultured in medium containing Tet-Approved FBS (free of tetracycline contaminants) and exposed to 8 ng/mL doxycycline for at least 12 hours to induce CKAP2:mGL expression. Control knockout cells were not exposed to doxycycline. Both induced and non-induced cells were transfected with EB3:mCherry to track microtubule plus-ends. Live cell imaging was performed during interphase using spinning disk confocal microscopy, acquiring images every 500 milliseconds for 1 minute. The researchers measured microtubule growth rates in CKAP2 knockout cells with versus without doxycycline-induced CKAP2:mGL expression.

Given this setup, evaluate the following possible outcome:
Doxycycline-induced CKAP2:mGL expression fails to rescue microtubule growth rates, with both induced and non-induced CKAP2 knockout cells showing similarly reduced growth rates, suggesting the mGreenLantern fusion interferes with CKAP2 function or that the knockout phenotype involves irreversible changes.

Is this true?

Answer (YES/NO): NO